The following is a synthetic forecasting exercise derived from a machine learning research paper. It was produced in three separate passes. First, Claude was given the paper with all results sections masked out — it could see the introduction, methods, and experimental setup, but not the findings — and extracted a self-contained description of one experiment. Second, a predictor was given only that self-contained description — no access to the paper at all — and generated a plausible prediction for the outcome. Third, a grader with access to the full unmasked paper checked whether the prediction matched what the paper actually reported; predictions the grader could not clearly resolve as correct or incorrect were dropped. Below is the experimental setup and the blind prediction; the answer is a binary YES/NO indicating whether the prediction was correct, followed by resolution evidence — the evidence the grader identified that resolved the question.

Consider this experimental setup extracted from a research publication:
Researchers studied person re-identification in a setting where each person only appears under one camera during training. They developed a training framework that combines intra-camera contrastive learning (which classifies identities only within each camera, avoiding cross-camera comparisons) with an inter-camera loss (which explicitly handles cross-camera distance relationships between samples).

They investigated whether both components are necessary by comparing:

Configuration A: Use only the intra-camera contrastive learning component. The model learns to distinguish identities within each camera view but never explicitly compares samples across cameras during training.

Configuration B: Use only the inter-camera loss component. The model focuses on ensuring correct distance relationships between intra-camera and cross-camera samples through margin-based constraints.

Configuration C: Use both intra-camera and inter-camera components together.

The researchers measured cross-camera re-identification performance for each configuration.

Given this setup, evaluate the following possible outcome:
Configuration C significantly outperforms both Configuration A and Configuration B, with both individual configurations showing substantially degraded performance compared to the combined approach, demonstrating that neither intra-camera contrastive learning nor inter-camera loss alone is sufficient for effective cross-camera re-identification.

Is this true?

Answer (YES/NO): NO